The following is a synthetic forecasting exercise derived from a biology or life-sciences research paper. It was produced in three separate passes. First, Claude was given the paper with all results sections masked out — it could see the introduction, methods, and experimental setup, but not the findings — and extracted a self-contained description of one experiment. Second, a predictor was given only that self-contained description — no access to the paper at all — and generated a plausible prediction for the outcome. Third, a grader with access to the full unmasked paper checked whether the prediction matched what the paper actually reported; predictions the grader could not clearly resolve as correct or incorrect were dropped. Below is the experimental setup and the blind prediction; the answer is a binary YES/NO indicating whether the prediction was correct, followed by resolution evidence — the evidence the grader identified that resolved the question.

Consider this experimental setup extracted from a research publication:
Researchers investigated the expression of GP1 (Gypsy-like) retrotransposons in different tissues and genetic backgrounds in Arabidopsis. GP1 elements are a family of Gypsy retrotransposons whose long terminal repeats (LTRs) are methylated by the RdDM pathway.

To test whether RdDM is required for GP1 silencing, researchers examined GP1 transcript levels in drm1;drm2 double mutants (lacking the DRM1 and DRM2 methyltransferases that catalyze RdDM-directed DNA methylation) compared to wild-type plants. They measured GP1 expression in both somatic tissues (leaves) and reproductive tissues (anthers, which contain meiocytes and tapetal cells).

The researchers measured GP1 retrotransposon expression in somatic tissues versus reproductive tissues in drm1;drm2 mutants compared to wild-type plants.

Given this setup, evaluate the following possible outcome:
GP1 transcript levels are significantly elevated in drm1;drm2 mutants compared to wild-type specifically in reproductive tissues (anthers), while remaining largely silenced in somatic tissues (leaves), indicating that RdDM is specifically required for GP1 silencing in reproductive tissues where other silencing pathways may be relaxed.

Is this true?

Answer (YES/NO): YES